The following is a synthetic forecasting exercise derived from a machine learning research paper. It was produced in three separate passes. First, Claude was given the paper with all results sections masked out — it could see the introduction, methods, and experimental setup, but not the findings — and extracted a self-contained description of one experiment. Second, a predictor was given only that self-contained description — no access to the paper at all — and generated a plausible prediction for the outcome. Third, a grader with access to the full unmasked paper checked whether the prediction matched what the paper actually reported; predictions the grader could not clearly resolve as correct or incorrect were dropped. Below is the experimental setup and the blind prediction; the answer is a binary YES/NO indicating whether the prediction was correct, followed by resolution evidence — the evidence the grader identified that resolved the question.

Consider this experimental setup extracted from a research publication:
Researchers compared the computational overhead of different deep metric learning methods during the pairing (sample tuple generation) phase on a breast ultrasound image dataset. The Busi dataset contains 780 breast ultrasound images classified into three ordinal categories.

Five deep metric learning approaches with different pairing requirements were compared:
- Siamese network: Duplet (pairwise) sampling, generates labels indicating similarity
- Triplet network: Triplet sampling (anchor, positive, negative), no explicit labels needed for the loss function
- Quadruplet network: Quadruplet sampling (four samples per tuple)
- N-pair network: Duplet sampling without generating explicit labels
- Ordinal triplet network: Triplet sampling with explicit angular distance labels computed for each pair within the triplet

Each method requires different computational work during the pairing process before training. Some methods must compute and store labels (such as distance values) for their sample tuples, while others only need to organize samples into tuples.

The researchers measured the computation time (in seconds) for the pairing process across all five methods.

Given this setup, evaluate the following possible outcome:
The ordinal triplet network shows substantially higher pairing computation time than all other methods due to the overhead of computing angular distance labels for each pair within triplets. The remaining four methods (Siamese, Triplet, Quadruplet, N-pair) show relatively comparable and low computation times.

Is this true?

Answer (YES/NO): NO